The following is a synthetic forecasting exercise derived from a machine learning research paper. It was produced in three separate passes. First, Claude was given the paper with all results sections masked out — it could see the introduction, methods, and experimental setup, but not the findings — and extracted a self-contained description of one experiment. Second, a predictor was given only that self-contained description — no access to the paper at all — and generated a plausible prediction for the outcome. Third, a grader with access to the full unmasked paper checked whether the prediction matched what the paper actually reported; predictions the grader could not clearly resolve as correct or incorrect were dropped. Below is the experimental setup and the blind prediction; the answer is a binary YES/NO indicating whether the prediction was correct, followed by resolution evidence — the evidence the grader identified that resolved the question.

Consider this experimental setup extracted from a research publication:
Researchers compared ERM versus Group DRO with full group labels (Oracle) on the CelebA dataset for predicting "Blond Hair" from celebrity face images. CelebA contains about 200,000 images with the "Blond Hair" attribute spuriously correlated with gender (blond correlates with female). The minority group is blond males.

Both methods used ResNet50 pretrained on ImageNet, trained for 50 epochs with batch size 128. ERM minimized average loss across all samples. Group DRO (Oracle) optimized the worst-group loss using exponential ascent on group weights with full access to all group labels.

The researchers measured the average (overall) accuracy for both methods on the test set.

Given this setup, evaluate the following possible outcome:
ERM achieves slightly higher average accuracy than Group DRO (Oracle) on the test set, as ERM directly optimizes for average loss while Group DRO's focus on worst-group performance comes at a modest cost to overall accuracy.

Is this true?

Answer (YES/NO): YES